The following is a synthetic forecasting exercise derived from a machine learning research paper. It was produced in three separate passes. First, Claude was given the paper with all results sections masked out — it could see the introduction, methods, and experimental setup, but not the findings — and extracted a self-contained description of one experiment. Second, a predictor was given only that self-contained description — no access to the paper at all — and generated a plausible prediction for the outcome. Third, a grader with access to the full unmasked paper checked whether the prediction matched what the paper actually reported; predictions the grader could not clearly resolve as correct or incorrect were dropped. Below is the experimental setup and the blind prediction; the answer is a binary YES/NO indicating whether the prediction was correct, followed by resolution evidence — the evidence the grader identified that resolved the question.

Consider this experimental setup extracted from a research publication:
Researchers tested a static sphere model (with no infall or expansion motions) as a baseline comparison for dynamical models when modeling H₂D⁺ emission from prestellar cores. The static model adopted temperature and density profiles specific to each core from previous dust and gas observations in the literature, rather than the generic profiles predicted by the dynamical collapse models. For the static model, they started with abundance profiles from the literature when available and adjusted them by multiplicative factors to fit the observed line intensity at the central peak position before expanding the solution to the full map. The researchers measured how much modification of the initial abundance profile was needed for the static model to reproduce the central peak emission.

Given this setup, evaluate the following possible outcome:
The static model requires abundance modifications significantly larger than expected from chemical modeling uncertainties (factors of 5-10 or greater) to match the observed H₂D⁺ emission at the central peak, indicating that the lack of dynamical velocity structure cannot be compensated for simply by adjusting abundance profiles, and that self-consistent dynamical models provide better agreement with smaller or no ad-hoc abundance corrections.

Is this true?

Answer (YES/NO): NO